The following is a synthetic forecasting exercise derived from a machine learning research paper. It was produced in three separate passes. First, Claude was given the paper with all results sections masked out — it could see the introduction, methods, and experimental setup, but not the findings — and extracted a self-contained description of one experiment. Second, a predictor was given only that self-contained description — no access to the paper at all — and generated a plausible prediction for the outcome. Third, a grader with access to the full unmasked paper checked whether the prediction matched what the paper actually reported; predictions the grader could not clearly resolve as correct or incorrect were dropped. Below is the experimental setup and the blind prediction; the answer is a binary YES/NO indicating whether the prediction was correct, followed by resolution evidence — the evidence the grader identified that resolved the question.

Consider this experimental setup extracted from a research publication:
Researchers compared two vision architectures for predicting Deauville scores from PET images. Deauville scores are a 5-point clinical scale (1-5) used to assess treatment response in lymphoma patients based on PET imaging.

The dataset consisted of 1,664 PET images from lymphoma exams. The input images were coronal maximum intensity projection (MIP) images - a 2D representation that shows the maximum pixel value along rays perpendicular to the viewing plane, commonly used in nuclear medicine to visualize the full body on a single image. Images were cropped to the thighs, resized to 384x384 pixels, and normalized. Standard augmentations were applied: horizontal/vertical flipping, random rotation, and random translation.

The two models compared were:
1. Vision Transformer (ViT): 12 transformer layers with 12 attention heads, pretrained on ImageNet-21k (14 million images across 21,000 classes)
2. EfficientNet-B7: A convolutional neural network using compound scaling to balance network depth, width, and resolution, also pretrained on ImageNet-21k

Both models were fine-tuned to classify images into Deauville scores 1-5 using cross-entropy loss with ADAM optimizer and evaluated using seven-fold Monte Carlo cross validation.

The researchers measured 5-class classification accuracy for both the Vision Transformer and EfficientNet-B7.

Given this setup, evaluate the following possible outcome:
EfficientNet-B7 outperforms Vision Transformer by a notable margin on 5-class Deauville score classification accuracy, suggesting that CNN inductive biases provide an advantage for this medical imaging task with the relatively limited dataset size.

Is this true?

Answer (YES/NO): NO